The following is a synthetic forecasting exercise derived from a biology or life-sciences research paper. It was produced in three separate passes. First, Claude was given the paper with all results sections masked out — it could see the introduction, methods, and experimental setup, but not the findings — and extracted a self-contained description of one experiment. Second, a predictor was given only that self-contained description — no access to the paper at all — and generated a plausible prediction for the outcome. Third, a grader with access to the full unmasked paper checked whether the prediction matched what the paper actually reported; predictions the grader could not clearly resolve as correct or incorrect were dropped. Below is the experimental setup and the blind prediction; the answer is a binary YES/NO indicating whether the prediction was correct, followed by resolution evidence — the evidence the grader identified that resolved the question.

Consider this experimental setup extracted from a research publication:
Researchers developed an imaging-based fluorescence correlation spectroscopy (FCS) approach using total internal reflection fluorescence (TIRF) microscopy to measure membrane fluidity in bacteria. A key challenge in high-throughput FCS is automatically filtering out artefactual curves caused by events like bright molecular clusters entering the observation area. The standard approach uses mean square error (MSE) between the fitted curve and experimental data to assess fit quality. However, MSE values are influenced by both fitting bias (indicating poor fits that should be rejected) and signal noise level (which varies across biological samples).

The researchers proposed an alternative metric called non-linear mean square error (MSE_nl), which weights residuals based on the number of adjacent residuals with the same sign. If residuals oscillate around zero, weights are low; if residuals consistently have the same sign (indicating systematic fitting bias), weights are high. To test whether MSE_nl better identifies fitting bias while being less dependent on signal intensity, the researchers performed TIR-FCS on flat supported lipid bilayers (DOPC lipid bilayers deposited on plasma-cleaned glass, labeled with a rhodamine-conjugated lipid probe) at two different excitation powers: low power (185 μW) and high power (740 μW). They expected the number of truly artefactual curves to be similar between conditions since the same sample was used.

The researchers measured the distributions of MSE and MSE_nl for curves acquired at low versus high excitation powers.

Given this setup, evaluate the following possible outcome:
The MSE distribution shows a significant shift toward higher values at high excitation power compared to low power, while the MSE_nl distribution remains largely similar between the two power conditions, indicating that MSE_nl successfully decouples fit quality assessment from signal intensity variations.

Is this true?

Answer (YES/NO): NO